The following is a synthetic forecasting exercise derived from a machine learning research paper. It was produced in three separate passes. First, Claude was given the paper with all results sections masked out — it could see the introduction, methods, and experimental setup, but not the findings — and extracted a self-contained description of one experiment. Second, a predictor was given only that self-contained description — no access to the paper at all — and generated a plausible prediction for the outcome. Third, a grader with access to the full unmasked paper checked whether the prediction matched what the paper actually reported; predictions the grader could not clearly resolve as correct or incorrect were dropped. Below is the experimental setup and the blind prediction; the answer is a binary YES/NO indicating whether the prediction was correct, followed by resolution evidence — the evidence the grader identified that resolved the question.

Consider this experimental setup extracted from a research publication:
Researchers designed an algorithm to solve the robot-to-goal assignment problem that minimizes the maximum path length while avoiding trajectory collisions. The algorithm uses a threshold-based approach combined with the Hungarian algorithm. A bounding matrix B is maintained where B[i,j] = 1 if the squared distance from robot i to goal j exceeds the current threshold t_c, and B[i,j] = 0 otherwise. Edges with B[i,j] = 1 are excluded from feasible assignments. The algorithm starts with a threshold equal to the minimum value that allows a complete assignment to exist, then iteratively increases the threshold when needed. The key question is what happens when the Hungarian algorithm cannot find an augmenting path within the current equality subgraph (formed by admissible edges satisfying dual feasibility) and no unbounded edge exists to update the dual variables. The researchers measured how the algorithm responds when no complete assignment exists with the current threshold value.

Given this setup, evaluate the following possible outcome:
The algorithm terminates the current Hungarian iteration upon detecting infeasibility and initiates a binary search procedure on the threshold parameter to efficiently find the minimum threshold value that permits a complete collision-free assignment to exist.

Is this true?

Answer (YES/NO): NO